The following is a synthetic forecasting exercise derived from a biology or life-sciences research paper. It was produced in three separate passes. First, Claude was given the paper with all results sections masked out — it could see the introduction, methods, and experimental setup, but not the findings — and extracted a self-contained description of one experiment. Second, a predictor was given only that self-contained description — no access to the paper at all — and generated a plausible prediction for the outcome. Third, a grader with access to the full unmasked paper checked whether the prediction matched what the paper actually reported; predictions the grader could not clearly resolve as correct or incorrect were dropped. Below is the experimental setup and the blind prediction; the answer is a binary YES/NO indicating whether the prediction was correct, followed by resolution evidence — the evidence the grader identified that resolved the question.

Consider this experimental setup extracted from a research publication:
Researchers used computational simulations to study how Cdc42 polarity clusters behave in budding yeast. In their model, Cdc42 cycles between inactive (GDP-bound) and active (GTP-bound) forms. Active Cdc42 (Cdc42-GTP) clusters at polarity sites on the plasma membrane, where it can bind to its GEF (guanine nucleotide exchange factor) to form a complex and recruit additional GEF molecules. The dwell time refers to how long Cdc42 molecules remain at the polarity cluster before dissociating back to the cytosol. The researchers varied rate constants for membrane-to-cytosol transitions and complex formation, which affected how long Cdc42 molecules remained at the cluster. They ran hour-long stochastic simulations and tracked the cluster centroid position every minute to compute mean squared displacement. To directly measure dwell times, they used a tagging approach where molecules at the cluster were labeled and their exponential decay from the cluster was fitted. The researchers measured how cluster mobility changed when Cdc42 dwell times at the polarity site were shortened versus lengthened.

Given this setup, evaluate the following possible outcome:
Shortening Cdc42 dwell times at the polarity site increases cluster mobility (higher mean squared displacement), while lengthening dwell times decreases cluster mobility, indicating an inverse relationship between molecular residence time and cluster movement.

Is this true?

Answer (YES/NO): YES